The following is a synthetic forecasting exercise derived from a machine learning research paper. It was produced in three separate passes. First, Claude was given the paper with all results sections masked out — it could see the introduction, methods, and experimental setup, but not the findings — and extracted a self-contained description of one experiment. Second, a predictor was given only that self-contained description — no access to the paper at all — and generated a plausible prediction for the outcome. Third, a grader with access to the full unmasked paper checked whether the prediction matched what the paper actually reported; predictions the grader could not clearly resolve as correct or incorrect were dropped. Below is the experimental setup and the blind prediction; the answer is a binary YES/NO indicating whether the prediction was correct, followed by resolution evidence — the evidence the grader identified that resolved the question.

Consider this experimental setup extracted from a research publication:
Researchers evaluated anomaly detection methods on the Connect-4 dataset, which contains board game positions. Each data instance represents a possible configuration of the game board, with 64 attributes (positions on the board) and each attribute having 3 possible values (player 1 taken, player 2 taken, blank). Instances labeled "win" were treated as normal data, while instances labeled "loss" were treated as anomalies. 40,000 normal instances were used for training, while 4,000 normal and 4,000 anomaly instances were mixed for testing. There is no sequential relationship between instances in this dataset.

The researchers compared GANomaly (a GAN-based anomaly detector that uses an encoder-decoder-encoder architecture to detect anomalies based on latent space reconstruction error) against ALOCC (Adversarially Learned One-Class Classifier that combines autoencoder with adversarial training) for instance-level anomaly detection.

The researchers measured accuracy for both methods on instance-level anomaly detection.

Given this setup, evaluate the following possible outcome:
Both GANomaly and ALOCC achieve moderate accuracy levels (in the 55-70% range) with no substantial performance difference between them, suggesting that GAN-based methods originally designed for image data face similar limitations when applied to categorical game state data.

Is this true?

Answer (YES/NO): YES